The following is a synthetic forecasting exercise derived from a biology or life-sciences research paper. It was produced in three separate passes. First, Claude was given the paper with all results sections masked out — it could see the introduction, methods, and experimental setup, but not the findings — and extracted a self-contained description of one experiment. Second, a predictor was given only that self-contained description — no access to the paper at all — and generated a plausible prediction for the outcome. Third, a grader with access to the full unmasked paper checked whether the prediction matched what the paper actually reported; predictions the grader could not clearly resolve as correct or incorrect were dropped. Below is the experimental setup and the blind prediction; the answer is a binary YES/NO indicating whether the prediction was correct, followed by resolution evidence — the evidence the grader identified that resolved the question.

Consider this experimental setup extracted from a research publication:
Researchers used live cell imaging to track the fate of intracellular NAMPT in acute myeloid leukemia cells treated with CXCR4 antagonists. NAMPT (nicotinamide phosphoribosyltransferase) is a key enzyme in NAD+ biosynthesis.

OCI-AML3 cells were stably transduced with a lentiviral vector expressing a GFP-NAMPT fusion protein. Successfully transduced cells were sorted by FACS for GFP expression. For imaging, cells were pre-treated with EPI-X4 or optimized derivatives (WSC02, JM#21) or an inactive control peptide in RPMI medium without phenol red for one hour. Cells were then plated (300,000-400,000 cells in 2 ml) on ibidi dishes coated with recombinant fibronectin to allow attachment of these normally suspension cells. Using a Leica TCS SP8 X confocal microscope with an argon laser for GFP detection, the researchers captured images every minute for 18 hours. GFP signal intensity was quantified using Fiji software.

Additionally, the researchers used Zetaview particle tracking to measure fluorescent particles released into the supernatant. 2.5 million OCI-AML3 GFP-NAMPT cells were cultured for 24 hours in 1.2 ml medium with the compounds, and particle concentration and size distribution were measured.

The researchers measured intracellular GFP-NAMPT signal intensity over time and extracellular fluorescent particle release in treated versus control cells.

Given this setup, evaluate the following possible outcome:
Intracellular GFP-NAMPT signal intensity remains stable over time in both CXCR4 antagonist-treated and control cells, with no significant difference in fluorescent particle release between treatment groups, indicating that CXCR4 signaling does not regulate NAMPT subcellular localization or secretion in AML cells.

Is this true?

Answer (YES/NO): NO